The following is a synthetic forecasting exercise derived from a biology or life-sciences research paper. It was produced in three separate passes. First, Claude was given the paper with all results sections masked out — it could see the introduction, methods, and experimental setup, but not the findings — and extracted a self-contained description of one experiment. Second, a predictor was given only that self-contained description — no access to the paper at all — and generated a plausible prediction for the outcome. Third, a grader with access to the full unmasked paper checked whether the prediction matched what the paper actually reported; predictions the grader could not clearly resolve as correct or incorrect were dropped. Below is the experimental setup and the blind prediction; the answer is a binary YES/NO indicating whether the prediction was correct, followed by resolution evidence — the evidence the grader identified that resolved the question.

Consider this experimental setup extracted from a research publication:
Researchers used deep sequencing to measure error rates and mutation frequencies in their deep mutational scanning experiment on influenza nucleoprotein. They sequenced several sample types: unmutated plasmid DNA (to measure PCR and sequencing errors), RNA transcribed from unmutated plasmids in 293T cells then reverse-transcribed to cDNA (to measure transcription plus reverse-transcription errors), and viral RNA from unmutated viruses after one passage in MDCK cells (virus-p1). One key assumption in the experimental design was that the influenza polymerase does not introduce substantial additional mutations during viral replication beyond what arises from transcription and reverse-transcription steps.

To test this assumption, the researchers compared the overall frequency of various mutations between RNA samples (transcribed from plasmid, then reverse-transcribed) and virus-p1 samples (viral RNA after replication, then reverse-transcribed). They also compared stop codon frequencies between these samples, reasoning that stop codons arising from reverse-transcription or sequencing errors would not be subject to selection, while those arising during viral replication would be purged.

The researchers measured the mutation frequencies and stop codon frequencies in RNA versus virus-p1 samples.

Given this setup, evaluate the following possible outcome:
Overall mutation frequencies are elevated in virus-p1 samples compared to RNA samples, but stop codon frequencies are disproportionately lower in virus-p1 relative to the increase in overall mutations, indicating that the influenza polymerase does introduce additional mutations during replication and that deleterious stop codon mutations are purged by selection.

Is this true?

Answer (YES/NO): NO